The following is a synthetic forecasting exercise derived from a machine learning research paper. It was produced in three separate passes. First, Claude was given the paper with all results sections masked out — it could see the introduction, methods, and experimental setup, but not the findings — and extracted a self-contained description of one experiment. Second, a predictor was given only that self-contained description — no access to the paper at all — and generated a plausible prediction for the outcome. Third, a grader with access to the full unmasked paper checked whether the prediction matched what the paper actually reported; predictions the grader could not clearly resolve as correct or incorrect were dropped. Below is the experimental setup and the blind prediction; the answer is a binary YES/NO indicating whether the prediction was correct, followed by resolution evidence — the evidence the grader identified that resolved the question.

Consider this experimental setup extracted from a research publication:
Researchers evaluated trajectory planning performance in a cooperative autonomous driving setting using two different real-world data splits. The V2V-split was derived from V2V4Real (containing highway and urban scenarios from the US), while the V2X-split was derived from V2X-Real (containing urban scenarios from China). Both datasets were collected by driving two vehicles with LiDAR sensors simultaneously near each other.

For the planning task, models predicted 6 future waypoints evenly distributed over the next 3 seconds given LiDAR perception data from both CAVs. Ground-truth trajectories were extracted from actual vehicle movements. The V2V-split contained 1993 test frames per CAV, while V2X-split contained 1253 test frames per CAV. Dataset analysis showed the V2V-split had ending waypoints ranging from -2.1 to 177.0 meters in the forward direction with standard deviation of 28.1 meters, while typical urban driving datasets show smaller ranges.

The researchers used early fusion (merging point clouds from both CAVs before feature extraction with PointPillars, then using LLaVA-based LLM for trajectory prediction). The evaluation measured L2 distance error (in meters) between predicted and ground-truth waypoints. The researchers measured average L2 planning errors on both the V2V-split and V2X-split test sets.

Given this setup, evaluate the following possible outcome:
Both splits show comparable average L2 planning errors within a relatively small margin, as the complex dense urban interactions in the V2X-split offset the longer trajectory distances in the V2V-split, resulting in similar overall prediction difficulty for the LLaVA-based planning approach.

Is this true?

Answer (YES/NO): NO